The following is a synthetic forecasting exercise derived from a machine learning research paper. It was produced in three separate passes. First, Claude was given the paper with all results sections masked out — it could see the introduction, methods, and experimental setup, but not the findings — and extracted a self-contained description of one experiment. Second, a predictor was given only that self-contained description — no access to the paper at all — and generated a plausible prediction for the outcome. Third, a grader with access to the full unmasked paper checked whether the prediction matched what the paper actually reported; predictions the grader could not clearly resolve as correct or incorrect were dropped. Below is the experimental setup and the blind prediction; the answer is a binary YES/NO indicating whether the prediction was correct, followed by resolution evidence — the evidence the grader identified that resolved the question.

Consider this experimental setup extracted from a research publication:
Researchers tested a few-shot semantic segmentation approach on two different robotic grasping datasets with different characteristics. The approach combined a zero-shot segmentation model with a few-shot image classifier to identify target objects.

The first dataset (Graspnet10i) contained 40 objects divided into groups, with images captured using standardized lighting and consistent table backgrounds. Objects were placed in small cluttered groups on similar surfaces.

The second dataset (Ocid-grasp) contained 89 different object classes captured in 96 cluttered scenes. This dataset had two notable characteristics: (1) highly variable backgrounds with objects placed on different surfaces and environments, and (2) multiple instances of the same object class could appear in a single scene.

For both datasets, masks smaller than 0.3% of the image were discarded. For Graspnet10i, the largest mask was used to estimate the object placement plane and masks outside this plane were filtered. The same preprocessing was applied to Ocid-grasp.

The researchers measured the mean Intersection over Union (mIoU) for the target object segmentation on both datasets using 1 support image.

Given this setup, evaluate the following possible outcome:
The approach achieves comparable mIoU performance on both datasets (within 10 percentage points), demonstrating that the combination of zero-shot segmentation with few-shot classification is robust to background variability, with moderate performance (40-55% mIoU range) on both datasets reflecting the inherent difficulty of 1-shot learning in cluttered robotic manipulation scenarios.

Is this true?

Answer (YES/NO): NO